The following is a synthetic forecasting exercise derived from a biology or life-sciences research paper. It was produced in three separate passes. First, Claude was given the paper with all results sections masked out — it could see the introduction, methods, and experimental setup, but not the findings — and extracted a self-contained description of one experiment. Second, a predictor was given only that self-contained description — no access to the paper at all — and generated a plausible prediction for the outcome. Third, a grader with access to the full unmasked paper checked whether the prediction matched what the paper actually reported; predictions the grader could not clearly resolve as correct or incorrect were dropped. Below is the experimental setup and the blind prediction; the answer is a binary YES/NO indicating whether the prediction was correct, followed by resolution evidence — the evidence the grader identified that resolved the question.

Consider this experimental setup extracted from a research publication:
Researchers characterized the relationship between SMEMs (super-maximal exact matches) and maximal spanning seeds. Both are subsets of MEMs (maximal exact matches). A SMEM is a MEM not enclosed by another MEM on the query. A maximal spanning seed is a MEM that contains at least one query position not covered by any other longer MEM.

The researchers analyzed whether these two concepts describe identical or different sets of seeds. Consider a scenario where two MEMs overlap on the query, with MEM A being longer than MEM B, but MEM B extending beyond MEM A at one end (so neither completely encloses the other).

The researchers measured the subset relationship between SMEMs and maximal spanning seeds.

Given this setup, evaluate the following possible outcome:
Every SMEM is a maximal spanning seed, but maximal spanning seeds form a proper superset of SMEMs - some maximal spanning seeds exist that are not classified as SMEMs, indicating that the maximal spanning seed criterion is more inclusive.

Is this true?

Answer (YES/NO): NO